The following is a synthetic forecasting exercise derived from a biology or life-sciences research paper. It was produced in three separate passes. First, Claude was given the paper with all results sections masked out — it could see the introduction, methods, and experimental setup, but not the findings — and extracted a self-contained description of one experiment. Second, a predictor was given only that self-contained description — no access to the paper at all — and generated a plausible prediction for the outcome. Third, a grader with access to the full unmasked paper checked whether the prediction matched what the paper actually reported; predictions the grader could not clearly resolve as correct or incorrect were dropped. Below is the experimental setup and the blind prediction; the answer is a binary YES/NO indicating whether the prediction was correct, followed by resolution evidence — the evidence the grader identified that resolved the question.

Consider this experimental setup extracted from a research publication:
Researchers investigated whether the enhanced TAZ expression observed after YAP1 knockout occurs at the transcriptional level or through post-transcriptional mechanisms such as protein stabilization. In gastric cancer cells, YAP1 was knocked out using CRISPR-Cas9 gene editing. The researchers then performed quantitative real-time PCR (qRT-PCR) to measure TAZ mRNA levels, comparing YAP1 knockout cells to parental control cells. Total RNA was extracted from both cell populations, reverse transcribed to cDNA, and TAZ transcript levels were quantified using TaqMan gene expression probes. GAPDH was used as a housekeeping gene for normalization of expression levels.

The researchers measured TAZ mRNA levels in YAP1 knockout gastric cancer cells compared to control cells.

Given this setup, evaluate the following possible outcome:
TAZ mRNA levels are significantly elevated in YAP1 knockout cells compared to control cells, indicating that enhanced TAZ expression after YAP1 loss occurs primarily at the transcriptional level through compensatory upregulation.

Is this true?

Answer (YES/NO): YES